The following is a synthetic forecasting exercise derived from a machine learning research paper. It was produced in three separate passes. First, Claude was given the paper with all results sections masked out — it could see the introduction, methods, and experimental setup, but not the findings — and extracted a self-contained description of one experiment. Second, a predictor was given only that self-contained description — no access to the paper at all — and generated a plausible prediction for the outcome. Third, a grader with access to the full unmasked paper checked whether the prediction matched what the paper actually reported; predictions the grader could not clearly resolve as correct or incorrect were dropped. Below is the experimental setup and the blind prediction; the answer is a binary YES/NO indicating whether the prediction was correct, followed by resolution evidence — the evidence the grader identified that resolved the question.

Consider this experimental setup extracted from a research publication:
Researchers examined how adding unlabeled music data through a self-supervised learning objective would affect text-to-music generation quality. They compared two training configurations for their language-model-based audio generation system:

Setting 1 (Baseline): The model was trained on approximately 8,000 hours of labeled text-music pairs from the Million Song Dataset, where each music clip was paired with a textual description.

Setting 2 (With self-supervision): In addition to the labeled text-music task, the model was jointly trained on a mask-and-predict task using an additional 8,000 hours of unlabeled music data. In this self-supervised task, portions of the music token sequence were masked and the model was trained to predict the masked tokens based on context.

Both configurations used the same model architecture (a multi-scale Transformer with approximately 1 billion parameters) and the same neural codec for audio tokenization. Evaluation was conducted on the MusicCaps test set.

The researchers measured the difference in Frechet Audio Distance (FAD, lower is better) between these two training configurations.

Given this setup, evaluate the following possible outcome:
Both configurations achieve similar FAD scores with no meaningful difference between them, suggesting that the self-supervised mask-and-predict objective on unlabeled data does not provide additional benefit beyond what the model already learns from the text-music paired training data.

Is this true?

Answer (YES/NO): NO